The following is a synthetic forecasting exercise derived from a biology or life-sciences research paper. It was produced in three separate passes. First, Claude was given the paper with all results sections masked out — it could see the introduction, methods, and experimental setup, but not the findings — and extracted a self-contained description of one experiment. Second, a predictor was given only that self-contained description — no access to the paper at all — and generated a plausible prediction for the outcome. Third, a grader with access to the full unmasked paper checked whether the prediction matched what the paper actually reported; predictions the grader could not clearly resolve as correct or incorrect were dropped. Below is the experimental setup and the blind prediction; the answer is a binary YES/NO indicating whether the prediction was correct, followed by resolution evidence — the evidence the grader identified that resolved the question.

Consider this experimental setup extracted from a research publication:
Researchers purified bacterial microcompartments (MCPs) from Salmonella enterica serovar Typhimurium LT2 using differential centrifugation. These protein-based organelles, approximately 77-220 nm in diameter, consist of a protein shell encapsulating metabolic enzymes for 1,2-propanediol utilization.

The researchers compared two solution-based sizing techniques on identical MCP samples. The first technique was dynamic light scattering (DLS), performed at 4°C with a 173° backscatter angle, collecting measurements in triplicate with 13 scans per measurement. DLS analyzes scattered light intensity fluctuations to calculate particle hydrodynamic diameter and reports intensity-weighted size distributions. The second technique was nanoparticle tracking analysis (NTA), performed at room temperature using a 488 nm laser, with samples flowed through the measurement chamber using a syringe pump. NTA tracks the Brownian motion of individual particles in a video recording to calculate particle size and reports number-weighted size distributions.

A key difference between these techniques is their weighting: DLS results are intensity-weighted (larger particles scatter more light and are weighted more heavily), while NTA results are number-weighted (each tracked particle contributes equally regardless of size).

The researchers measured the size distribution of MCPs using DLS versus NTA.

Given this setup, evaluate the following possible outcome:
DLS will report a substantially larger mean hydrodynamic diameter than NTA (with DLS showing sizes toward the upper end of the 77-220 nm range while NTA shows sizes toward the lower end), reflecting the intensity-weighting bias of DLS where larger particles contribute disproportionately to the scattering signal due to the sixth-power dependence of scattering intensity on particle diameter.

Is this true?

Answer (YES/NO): NO